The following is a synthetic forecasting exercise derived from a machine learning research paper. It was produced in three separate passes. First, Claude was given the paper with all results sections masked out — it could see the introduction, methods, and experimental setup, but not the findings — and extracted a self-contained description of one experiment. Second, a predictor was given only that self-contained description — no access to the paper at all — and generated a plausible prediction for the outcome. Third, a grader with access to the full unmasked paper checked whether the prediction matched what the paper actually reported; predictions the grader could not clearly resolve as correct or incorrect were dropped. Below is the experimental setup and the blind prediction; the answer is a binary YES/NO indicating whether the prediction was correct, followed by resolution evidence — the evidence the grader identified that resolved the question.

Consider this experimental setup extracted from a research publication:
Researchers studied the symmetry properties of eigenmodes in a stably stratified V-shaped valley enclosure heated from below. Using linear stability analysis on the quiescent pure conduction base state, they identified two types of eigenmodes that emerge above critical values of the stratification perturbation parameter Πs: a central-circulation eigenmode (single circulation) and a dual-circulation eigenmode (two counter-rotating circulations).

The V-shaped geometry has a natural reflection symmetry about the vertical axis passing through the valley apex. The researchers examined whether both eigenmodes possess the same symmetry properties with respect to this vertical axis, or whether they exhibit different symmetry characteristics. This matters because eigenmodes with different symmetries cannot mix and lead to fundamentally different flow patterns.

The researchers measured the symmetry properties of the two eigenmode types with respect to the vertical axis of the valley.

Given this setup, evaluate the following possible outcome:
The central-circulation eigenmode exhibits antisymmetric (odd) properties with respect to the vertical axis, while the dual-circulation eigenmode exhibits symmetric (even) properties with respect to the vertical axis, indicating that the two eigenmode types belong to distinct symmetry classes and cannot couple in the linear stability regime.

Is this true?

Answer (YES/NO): NO